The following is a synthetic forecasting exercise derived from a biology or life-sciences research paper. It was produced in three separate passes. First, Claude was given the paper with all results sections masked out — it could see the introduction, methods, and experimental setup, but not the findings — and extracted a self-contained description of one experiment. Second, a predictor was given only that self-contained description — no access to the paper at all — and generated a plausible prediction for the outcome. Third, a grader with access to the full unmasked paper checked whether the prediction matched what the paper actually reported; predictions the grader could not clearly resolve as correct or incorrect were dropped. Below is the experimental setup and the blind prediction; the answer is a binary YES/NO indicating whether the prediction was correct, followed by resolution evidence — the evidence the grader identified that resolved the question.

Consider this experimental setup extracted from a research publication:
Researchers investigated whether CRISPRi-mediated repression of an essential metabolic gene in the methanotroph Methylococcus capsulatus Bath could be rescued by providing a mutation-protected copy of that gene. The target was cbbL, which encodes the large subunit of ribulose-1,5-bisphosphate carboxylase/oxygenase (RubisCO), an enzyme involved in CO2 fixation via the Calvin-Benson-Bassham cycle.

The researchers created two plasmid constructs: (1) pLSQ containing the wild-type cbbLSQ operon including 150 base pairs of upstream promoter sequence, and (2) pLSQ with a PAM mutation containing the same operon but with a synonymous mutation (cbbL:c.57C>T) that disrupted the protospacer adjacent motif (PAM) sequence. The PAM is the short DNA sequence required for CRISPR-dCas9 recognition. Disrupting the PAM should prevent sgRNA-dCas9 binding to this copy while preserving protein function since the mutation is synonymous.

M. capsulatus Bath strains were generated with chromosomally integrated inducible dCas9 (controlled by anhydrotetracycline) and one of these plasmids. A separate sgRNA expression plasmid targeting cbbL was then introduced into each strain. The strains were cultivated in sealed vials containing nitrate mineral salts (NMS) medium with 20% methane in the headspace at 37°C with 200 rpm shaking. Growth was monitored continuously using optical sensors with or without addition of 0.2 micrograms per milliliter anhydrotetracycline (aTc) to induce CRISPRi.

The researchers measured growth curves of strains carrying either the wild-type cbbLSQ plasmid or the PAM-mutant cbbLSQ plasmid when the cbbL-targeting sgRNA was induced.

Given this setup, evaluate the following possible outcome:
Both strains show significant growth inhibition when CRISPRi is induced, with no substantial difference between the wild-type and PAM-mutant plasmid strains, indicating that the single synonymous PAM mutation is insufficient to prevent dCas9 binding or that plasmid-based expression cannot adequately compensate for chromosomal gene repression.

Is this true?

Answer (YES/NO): NO